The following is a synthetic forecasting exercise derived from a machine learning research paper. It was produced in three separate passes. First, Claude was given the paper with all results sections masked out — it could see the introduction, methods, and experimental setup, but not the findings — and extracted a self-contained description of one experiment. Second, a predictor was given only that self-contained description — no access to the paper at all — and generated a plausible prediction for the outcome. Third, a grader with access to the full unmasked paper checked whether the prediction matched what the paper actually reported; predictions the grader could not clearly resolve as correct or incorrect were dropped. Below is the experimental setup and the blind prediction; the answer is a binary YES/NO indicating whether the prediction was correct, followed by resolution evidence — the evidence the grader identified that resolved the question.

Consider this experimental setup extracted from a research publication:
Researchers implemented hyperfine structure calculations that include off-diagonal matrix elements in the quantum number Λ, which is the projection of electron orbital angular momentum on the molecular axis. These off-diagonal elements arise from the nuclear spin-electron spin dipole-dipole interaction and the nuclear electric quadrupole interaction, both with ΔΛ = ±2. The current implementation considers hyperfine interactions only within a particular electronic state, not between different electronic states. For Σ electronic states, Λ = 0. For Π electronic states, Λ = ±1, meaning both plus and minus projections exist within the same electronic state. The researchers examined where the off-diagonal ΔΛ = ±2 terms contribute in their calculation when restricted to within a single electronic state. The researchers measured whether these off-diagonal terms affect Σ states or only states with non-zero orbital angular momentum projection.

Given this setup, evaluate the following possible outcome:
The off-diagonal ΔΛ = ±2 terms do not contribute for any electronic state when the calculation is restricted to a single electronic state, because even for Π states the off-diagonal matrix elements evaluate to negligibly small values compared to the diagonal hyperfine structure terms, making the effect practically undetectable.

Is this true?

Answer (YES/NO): NO